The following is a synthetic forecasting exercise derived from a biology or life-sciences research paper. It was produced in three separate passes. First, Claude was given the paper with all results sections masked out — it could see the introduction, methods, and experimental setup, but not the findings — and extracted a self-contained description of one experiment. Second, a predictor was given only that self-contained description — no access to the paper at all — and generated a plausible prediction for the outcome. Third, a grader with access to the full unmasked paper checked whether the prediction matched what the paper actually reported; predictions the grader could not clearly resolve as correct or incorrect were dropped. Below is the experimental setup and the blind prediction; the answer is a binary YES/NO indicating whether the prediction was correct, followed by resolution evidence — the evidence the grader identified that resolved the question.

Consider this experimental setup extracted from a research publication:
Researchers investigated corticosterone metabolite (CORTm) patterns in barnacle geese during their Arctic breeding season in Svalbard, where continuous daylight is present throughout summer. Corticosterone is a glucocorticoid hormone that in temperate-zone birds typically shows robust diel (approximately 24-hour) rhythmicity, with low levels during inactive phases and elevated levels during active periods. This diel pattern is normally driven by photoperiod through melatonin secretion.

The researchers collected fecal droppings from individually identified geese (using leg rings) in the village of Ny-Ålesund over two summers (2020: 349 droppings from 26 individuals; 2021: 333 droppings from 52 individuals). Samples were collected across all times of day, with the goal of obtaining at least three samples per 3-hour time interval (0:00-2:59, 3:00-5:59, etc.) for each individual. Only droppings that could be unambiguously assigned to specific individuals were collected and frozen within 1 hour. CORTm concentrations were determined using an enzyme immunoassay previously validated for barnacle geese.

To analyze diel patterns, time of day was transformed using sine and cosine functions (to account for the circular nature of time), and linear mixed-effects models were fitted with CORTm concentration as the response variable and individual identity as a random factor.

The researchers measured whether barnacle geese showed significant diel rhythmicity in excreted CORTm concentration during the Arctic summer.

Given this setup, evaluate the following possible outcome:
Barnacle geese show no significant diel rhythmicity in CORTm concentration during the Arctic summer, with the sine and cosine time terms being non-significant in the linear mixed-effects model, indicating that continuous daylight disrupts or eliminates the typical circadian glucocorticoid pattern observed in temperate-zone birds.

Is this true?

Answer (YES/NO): NO